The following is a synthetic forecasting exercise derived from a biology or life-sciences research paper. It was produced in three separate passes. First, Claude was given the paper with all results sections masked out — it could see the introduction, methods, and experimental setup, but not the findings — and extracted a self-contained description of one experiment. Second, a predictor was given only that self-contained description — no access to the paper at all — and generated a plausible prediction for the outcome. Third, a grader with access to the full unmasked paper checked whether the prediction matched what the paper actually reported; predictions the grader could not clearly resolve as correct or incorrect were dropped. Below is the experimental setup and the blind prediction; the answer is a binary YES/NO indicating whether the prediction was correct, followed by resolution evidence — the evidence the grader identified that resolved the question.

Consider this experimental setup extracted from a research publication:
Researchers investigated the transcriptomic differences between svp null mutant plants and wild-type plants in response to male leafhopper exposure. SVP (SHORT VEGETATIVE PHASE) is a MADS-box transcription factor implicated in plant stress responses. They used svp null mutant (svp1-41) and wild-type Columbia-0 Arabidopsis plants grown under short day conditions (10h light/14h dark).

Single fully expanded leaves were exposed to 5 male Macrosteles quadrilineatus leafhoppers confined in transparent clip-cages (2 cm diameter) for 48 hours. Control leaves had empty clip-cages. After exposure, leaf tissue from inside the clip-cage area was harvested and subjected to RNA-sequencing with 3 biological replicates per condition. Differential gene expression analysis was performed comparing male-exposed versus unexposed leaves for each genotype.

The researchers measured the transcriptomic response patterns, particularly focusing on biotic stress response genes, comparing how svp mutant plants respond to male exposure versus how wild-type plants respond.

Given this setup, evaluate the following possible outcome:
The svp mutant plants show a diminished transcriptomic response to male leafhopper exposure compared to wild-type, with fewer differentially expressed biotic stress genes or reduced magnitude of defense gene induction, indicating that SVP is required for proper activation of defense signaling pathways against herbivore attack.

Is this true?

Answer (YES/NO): NO